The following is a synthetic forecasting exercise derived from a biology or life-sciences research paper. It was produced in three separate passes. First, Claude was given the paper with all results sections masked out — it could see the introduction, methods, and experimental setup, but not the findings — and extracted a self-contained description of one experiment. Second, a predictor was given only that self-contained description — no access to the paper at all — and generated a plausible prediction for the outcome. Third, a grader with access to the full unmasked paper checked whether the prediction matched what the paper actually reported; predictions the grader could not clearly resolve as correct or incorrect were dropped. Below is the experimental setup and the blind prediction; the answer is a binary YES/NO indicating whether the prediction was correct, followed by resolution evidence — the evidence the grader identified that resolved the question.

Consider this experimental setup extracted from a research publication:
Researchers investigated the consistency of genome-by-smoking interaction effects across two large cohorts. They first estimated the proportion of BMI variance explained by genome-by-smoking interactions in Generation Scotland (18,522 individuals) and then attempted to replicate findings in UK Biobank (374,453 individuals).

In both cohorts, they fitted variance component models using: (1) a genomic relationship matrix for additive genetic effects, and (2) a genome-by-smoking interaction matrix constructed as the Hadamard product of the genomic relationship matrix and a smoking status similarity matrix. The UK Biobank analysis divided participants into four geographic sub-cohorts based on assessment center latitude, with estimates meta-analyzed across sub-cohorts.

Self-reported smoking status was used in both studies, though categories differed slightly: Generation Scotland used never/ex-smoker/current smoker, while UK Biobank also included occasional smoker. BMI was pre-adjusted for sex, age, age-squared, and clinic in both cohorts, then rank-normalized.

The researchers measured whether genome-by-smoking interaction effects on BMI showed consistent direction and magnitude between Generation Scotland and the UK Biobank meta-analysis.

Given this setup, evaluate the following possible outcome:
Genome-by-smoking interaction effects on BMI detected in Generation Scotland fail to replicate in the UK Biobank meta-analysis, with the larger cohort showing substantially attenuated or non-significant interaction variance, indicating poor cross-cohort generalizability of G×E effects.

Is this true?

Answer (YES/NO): NO